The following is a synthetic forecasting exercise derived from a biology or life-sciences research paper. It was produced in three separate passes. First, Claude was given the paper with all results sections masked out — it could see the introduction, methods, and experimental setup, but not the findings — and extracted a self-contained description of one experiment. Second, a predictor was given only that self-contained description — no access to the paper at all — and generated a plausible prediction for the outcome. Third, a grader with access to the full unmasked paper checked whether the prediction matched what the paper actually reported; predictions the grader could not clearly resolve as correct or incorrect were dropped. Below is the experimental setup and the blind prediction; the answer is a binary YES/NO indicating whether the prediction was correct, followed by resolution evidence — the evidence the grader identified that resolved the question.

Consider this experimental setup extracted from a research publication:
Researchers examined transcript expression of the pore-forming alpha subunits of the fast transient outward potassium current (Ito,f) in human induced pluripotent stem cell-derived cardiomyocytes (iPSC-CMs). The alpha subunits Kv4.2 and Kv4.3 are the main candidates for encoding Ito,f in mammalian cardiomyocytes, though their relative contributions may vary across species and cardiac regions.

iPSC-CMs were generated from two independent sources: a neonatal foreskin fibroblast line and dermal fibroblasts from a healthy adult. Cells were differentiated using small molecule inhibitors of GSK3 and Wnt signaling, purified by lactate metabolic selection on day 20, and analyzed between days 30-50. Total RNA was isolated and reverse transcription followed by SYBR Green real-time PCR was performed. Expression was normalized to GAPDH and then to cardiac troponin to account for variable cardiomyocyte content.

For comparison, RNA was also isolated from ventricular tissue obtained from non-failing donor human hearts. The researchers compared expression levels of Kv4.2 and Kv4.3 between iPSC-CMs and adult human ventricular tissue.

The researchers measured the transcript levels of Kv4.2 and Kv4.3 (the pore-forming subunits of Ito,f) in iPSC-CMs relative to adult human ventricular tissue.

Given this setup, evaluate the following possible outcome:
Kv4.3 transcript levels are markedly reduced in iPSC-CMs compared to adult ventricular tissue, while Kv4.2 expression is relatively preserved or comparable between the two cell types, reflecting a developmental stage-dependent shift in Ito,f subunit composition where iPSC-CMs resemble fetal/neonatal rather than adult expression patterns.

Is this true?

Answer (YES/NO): NO